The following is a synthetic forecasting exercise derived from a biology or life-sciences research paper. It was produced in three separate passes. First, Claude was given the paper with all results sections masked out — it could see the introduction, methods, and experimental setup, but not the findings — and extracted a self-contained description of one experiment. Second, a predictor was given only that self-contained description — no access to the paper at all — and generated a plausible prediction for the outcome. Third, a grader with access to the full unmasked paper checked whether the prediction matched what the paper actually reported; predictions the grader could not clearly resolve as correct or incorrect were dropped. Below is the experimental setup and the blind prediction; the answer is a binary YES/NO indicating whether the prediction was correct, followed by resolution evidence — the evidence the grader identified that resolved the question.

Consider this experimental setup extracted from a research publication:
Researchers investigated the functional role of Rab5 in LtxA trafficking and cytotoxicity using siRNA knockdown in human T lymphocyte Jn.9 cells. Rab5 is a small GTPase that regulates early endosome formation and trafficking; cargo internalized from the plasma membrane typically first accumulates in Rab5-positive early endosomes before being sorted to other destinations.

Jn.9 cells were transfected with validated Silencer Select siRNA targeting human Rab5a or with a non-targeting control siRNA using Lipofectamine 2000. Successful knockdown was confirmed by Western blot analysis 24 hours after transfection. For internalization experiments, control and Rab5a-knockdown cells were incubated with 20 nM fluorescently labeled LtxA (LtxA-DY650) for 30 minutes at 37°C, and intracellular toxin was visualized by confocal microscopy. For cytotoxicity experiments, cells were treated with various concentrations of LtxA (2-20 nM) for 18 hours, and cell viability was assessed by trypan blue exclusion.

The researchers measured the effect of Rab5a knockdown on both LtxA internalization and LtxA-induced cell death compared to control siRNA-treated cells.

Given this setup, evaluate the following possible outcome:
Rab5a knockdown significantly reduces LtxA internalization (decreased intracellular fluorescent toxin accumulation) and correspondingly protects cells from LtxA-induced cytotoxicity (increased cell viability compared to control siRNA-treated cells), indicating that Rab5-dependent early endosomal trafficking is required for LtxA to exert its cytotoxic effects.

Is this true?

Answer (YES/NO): NO